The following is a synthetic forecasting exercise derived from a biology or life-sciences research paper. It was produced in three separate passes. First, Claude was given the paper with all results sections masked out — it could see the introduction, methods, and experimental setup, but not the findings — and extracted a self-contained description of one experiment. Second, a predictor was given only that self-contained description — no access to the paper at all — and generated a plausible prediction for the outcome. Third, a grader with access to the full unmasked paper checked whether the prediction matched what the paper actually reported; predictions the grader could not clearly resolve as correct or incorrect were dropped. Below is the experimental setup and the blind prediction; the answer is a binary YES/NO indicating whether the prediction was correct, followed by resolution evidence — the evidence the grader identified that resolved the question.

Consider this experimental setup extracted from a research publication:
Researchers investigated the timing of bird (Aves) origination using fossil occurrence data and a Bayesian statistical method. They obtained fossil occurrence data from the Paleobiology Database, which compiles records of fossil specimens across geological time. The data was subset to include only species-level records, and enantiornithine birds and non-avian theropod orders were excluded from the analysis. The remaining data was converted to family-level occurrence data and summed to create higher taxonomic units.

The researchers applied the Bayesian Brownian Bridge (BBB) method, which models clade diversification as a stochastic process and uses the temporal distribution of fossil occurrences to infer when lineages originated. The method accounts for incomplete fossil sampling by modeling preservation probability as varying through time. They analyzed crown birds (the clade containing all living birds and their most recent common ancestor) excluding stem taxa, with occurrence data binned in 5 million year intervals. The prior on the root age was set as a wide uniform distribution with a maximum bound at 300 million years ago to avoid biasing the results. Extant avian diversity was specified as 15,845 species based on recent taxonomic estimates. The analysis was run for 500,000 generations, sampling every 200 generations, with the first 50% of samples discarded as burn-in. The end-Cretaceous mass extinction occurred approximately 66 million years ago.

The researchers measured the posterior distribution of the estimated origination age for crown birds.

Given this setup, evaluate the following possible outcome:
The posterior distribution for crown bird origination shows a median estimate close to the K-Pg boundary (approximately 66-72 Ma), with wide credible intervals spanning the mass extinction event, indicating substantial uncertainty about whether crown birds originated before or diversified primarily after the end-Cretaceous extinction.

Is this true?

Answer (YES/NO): NO